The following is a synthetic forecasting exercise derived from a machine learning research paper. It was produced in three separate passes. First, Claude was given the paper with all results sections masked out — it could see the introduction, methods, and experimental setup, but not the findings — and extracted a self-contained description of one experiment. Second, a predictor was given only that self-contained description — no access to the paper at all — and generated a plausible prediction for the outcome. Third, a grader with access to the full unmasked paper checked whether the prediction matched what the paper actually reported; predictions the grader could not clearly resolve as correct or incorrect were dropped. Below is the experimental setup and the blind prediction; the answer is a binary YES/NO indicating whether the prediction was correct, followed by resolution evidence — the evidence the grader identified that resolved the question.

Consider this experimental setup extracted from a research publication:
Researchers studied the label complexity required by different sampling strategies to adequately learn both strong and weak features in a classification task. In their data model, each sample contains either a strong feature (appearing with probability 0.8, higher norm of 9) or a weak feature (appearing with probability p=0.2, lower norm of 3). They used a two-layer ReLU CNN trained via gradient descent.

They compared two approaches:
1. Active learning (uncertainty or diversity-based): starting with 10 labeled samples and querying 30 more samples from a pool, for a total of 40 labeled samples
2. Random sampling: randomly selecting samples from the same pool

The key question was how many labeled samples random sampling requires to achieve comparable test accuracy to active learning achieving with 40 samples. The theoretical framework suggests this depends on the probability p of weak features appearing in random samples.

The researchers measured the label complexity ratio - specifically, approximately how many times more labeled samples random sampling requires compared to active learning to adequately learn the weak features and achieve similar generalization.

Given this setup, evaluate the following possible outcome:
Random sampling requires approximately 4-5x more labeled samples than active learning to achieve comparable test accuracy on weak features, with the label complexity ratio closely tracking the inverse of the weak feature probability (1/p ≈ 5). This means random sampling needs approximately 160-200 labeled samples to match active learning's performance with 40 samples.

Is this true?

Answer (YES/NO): YES